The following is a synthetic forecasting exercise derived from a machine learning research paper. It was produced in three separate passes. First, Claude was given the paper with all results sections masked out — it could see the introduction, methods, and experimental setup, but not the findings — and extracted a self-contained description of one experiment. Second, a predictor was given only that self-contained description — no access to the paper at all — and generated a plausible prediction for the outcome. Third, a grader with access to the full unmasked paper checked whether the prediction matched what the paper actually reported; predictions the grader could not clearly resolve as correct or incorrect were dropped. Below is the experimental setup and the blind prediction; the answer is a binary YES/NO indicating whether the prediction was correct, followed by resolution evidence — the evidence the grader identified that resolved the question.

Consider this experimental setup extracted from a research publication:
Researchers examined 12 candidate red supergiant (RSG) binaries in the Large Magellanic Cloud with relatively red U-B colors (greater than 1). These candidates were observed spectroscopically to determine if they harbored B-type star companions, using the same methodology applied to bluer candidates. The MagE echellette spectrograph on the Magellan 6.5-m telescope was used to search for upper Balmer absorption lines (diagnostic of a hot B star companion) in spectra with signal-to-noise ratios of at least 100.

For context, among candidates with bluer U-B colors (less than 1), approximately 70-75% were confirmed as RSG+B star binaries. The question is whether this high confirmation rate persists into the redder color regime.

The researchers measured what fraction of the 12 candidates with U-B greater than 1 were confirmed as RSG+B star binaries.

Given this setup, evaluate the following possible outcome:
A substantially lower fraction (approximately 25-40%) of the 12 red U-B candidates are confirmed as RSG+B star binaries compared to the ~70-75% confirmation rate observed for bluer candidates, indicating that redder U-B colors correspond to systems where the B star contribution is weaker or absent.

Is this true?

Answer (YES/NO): NO